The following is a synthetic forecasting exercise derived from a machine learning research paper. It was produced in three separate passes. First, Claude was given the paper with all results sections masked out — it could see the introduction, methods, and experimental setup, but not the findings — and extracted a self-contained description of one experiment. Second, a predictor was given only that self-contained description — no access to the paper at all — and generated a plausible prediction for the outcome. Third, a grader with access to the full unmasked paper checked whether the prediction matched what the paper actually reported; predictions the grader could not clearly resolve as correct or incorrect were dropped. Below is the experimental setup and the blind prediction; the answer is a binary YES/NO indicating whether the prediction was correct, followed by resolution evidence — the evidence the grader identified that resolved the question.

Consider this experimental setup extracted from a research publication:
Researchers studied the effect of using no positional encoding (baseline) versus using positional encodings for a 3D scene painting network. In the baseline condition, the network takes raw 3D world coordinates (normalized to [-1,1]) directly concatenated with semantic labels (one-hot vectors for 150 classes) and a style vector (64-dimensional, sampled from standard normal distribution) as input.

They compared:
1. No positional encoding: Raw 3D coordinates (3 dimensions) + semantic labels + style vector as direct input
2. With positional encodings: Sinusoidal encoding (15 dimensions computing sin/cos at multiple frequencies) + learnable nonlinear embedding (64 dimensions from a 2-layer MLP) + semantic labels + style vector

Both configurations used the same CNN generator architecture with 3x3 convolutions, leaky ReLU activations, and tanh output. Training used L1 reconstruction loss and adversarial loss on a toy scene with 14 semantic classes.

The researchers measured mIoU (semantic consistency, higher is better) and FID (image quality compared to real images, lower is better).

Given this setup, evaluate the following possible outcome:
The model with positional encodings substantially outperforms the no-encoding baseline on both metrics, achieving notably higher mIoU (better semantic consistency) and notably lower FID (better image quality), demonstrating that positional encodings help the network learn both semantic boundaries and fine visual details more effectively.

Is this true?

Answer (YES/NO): YES